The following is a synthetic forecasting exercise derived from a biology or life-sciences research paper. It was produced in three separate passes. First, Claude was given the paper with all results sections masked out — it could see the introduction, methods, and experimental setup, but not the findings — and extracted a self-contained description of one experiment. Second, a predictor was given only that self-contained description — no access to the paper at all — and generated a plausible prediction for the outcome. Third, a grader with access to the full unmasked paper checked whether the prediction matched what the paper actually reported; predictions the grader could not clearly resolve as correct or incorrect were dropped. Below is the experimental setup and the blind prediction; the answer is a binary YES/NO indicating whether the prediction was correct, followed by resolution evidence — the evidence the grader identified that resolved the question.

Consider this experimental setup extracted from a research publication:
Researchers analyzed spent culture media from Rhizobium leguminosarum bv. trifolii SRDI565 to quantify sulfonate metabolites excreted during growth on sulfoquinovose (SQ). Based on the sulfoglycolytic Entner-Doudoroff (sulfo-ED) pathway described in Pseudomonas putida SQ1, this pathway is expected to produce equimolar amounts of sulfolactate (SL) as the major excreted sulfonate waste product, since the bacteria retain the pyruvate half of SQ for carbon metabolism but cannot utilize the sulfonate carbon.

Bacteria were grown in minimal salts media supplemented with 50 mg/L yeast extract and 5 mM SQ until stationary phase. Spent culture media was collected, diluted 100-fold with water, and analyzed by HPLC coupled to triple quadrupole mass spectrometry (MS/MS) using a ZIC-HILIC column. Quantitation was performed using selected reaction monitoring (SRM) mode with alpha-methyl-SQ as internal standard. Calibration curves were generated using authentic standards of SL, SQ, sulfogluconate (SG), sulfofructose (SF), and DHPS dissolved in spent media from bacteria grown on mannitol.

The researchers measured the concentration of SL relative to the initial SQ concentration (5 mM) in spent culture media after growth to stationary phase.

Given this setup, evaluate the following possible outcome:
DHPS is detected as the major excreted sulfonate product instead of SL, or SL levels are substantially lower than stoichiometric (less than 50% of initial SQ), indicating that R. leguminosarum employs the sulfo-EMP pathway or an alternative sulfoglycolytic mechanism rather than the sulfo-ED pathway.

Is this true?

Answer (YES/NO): NO